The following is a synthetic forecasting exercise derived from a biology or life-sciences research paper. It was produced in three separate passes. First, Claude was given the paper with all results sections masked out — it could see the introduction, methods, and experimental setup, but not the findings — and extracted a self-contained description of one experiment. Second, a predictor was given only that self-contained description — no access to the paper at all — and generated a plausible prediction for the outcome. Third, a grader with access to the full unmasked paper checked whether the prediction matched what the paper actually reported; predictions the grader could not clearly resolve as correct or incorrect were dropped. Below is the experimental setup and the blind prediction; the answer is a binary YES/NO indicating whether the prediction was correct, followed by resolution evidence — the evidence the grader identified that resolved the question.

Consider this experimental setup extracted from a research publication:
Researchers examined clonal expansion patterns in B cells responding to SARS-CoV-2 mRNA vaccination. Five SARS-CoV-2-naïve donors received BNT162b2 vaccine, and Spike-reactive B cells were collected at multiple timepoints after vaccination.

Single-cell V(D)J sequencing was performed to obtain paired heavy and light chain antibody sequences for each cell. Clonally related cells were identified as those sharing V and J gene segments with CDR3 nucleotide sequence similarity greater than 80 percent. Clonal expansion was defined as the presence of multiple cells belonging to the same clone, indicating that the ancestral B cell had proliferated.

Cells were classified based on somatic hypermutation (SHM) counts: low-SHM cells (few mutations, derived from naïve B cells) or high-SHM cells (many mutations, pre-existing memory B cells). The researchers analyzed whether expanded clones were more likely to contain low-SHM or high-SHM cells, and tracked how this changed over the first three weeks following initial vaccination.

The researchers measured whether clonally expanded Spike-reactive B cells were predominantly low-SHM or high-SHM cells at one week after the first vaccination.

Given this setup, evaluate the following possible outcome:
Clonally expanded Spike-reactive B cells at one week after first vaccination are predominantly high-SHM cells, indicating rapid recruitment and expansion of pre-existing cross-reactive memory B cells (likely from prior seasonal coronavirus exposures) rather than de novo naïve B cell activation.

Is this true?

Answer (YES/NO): YES